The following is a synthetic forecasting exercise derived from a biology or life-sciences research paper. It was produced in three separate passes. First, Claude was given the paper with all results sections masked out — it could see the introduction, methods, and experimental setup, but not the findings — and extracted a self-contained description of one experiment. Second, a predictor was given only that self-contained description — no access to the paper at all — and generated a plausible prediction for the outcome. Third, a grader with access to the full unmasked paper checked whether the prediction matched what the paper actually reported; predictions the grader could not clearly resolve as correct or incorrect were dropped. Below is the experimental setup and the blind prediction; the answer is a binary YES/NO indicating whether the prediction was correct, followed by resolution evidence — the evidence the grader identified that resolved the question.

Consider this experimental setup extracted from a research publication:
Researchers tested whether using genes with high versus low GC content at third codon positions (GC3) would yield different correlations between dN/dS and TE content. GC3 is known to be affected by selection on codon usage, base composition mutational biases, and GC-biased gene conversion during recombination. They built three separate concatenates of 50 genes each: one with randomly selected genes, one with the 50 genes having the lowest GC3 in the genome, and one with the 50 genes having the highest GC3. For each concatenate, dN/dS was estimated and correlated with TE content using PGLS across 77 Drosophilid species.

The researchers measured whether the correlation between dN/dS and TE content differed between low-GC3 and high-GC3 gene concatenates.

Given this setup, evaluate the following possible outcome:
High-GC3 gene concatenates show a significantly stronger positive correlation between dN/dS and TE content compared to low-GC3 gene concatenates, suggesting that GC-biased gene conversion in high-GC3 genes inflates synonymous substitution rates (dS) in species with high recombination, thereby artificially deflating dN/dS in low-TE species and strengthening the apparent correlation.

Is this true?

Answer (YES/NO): NO